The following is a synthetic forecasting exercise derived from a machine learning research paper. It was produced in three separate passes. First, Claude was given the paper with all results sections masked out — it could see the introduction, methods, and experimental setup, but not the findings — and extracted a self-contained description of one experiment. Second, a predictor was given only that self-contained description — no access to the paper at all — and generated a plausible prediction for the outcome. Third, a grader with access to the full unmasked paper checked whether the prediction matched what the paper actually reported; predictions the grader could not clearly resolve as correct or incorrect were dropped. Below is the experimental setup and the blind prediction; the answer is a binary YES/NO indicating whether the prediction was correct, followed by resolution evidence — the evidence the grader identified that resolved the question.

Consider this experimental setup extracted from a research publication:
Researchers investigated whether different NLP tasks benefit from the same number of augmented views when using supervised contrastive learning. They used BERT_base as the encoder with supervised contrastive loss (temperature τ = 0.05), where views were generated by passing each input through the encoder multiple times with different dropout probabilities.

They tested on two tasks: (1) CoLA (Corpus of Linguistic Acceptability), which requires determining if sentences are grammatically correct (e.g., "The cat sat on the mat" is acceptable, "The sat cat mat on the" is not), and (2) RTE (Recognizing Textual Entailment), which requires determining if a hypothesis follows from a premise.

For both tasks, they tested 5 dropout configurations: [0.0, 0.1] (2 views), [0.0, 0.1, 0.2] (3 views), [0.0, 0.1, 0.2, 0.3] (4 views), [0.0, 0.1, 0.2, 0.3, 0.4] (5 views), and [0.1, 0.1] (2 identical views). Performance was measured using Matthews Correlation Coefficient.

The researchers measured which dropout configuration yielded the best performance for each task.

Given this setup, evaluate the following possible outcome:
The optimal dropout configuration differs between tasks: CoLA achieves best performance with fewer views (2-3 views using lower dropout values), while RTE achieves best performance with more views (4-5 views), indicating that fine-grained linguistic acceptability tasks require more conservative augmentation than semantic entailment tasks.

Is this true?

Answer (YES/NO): NO